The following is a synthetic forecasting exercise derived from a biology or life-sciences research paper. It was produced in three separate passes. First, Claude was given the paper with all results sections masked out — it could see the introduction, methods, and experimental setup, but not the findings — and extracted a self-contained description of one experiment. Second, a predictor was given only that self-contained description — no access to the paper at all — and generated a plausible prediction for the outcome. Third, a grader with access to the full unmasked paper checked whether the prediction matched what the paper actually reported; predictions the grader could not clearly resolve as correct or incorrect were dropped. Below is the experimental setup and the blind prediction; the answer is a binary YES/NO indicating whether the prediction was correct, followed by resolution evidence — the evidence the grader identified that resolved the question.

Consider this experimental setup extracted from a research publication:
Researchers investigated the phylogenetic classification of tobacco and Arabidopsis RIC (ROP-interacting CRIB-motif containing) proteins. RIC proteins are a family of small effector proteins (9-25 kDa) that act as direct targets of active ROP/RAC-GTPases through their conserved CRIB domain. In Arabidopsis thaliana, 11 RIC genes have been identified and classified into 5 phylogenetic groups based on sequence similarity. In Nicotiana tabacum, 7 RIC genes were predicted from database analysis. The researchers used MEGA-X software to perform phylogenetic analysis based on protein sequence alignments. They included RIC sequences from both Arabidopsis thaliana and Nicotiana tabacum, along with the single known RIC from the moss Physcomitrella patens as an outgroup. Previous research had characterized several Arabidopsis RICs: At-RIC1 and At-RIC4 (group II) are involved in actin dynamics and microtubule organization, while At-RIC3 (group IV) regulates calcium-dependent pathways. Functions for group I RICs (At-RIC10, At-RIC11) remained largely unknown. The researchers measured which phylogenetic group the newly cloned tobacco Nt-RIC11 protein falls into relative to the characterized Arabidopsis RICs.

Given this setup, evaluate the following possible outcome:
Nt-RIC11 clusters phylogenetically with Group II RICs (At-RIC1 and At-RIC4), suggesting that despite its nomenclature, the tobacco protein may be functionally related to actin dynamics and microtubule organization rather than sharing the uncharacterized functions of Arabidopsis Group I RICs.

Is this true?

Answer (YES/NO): NO